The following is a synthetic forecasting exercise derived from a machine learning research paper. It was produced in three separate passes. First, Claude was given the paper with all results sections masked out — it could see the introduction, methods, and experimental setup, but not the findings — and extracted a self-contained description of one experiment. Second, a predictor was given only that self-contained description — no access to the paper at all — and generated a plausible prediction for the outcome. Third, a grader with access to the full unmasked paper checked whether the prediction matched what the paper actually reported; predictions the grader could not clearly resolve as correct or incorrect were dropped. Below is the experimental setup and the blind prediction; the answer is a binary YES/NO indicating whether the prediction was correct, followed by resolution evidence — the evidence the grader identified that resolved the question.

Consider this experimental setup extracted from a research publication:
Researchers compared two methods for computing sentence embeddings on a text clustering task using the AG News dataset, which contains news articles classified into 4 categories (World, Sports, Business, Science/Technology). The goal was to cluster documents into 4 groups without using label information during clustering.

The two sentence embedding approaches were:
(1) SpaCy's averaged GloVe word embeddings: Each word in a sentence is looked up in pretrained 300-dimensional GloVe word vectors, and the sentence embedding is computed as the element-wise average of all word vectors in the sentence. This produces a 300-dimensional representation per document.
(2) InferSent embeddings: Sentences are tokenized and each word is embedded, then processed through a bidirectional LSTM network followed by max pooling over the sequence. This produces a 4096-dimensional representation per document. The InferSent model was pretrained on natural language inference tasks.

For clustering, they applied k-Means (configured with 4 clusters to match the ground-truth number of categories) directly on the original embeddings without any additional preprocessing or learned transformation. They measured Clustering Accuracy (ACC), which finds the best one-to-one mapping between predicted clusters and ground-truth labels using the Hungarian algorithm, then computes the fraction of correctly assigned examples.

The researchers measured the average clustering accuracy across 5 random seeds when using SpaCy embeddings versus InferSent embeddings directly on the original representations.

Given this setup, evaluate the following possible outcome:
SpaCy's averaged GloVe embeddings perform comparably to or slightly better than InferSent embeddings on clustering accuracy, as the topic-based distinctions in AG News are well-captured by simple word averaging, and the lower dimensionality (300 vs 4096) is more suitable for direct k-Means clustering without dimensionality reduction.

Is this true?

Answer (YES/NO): NO